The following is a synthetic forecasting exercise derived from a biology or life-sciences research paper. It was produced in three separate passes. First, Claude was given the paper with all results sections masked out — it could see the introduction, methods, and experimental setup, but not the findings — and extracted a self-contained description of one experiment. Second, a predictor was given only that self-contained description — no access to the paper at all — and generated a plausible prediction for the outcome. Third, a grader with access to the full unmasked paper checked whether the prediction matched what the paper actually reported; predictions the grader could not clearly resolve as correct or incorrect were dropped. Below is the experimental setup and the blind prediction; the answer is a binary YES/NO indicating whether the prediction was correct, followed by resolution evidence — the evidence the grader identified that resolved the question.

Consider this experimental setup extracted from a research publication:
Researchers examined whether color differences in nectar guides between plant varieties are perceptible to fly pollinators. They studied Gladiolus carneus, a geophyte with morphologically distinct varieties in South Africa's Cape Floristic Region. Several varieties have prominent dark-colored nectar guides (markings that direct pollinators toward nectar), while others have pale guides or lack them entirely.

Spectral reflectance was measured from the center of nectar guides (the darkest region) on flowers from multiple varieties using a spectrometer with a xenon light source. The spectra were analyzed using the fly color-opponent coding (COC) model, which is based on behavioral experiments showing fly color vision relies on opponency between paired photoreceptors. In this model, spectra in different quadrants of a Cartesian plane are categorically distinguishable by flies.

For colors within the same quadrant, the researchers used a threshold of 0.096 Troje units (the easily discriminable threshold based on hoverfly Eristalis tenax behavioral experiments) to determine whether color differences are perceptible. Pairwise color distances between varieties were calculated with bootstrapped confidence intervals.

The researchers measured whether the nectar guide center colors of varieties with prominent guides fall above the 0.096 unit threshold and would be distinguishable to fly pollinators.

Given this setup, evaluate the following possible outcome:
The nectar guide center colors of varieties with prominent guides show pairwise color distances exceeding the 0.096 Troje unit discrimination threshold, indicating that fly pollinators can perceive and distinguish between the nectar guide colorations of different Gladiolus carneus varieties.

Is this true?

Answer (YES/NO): NO